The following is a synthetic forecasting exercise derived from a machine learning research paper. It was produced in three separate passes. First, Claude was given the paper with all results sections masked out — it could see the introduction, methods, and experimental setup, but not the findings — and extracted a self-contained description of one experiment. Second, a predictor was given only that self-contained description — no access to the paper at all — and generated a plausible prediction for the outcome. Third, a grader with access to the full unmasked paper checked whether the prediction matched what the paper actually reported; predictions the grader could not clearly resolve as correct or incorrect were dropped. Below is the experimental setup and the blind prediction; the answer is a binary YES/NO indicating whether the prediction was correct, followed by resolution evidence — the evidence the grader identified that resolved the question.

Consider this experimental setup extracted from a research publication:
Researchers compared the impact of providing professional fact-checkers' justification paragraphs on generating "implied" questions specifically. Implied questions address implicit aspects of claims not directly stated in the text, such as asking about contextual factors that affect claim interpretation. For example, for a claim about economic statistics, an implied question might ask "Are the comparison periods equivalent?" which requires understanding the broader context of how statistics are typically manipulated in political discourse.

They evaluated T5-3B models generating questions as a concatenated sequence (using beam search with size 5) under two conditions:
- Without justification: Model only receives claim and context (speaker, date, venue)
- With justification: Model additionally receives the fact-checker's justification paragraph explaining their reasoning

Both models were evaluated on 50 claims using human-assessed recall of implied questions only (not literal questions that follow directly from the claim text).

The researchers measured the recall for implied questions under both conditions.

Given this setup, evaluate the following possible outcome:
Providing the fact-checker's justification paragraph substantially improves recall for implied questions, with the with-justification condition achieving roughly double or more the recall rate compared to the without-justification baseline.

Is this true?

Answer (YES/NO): YES